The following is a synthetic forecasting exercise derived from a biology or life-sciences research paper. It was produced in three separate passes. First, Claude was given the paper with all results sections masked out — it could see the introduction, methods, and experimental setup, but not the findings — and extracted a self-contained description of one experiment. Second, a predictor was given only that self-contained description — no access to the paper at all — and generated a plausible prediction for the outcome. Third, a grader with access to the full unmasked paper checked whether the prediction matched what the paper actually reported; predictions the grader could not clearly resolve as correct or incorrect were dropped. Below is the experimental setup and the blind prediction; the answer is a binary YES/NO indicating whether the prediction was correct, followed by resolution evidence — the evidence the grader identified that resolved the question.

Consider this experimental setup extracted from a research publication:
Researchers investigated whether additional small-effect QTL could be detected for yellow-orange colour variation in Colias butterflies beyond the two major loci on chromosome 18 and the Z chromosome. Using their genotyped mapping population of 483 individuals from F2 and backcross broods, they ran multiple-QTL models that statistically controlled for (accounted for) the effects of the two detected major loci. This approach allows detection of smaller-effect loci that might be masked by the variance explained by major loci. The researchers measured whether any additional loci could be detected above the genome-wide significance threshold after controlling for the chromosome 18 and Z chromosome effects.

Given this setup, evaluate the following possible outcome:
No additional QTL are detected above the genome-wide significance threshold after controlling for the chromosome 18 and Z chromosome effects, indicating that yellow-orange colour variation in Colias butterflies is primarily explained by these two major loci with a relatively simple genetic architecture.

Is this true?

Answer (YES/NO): YES